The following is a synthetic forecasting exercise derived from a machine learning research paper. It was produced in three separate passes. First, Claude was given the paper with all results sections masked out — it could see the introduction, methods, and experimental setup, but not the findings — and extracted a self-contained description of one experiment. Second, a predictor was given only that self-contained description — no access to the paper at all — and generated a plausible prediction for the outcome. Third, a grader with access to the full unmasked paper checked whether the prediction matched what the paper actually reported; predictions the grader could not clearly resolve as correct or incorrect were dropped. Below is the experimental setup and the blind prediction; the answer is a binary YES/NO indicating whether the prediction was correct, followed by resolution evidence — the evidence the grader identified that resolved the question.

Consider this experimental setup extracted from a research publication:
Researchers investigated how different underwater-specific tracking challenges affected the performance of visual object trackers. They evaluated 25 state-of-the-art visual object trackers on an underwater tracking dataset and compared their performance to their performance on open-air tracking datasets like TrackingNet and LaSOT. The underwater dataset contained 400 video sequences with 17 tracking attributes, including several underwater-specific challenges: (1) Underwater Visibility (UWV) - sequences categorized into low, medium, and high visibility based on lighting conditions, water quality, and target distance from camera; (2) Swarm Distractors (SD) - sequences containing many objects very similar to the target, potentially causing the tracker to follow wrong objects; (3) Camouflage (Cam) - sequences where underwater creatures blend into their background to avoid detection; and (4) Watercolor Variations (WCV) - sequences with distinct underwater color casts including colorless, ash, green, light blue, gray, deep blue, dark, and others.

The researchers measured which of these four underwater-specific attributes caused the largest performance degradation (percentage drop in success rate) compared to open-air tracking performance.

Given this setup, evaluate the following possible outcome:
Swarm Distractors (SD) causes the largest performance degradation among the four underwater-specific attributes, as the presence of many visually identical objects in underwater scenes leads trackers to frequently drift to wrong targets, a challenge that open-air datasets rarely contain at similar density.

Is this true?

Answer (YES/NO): NO